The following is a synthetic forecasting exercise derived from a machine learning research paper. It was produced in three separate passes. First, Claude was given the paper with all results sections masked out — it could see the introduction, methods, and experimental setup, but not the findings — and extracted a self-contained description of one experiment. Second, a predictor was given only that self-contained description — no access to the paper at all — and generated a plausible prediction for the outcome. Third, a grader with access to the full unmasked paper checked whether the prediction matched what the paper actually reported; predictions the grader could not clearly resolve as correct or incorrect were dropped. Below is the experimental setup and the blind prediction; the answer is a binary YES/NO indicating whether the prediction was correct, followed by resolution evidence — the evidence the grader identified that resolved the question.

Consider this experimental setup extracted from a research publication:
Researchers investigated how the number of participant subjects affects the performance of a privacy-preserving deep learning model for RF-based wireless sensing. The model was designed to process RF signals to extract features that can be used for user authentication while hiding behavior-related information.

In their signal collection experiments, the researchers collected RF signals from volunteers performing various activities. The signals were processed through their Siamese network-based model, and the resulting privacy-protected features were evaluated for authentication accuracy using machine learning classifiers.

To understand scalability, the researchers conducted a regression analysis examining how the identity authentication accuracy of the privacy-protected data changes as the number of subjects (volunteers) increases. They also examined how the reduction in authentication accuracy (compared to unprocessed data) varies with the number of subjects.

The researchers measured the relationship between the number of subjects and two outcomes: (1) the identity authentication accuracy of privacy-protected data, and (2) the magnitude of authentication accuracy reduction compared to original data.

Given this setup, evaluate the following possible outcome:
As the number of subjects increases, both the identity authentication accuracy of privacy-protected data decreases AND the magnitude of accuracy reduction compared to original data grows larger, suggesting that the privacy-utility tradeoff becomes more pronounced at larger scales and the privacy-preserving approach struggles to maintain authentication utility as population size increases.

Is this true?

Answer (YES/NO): NO